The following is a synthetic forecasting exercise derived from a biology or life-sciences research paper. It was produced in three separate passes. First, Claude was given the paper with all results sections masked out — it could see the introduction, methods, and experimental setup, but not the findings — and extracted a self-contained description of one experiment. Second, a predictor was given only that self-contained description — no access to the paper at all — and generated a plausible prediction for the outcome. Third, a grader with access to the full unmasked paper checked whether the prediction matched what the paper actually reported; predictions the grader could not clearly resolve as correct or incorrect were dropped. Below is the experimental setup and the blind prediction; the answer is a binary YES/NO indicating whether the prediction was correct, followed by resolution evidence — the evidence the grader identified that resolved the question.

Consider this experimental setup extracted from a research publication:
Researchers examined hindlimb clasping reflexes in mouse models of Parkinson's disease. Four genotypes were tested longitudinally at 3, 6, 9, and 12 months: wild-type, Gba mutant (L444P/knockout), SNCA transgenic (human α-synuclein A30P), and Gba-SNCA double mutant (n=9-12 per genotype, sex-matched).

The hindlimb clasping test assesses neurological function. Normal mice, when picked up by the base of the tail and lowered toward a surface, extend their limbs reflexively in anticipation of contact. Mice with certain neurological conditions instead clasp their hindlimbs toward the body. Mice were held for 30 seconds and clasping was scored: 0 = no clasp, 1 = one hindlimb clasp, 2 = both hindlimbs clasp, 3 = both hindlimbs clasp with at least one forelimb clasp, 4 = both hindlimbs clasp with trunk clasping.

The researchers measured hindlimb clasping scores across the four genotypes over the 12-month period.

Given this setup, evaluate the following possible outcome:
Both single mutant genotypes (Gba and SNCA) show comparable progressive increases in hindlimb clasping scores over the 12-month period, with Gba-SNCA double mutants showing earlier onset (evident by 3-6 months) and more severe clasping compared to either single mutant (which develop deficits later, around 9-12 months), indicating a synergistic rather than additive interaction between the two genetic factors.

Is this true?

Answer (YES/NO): NO